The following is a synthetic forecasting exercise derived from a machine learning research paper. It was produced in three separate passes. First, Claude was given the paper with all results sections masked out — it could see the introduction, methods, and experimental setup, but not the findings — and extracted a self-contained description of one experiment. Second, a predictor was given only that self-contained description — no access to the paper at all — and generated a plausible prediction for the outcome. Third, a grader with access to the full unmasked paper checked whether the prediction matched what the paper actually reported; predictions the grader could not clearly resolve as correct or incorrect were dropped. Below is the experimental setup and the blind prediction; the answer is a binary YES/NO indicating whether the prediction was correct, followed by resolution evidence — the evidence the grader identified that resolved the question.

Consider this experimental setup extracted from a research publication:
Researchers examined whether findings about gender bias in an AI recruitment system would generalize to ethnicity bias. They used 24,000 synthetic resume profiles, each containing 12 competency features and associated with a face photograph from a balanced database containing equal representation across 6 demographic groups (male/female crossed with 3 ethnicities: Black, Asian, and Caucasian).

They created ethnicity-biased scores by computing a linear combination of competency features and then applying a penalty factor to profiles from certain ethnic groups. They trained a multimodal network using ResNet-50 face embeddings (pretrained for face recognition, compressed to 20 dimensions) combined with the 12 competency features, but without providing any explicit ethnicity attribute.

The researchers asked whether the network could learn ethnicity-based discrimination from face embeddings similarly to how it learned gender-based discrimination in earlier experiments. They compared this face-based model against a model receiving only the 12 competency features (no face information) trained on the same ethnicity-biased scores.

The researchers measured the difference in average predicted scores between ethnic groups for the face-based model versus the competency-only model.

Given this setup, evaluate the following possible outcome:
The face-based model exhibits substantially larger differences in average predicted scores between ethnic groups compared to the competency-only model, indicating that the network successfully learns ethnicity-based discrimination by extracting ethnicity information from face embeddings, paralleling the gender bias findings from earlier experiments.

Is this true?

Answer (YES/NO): YES